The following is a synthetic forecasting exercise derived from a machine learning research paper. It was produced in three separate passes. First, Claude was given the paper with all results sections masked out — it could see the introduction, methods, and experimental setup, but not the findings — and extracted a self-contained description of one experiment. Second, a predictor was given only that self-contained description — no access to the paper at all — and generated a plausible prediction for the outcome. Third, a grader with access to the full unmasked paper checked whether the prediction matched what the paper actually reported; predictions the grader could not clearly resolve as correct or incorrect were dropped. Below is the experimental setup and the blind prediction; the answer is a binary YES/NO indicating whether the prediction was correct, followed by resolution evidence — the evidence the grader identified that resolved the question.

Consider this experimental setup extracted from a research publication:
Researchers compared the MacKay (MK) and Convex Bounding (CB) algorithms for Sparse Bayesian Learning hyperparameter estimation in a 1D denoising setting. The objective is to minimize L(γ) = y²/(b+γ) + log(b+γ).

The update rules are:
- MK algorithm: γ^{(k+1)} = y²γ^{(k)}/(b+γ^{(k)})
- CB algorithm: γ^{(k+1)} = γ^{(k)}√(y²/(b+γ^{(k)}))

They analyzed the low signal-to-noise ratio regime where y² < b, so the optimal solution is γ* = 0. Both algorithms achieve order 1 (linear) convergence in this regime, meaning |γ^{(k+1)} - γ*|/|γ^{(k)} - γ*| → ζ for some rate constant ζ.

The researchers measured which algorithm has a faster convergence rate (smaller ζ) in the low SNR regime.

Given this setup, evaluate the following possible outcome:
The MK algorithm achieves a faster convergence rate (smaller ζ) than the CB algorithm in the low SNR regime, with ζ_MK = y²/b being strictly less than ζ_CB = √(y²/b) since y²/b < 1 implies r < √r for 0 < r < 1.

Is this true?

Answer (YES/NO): YES